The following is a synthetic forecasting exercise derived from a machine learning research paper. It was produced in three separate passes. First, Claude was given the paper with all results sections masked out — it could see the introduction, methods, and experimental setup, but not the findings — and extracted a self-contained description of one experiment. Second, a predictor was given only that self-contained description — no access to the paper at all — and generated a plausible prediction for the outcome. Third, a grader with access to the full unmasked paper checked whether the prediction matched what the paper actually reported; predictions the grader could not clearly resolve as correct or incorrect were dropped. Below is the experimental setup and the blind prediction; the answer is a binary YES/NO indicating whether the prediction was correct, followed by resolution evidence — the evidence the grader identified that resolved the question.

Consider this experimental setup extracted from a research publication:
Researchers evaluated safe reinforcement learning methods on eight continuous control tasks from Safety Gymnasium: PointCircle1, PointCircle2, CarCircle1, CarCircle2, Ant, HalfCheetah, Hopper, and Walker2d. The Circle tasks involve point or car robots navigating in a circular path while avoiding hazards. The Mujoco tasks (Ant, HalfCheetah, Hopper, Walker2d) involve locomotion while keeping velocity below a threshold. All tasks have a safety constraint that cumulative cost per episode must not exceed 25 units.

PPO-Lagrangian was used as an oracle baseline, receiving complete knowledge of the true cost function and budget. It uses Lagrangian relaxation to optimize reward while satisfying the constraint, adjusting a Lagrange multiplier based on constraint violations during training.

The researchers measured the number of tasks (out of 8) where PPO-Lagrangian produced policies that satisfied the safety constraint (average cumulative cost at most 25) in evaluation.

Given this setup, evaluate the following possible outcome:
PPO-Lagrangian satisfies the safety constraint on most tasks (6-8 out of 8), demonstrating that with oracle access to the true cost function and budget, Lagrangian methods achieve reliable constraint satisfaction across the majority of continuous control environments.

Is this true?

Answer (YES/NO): NO